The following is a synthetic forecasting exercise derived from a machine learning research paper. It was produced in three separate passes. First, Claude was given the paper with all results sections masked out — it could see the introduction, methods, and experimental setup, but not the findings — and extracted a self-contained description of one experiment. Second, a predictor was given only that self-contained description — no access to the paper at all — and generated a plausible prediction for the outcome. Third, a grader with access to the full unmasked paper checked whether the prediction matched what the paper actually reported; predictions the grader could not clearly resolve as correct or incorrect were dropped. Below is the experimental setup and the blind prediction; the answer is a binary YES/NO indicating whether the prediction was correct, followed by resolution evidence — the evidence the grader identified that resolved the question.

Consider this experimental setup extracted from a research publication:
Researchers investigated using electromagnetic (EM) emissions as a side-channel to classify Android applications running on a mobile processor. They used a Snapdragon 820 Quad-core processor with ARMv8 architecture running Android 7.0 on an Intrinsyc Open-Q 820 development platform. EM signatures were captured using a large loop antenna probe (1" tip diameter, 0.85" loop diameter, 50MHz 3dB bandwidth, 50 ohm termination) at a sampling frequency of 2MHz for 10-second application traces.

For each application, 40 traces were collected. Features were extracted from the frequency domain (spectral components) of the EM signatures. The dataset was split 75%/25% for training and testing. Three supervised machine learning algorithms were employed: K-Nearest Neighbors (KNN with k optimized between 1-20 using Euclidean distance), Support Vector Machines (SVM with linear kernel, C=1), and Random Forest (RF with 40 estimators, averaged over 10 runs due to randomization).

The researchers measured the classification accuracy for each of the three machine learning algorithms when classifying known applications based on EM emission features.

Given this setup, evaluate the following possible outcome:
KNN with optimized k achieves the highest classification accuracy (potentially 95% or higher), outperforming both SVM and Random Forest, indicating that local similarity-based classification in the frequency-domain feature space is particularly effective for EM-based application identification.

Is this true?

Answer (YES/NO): NO